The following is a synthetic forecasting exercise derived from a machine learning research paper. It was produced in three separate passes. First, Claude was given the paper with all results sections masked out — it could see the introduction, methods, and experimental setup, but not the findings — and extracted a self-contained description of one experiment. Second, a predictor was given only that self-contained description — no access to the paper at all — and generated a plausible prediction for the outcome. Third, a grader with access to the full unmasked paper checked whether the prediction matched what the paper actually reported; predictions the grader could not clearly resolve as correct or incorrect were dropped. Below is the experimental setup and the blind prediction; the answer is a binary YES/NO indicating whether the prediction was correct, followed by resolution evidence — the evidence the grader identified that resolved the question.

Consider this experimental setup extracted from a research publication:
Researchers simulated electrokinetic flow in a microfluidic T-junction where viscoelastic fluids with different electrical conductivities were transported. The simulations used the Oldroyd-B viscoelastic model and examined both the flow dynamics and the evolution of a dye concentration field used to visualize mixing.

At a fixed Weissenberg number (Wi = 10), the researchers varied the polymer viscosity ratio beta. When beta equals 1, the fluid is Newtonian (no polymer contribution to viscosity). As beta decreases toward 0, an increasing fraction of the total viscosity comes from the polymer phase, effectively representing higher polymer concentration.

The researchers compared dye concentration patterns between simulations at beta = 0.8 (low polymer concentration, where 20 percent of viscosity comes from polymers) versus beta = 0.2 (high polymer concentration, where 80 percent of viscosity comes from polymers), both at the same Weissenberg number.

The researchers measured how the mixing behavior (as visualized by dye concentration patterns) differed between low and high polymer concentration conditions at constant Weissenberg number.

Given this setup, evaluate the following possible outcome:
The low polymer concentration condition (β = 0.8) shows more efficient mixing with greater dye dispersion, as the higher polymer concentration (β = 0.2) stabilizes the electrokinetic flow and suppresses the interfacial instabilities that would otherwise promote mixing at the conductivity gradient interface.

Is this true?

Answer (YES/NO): YES